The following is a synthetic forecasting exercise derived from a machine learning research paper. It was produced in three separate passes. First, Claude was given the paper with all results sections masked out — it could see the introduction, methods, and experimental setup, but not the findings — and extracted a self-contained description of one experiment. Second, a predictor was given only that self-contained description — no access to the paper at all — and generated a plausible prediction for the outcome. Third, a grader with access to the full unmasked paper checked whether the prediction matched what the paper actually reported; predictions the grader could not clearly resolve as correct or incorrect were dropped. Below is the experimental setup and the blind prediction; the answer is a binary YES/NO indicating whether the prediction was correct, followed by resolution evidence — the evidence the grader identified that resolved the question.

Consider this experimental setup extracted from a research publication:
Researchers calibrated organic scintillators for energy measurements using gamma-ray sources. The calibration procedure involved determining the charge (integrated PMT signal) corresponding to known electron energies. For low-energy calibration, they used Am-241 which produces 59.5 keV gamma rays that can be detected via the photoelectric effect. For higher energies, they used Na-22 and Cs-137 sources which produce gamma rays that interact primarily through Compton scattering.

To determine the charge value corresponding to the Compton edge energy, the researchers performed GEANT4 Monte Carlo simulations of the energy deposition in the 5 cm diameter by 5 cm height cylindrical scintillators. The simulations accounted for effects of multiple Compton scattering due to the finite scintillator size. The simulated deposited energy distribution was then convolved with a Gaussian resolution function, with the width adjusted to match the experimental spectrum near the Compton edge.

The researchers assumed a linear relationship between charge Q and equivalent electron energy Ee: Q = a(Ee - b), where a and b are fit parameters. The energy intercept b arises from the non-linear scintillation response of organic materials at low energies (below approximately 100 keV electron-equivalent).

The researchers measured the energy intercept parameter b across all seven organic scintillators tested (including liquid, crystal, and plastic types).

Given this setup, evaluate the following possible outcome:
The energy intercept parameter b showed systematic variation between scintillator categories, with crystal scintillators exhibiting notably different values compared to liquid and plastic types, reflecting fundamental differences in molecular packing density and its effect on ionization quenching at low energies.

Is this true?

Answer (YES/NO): NO